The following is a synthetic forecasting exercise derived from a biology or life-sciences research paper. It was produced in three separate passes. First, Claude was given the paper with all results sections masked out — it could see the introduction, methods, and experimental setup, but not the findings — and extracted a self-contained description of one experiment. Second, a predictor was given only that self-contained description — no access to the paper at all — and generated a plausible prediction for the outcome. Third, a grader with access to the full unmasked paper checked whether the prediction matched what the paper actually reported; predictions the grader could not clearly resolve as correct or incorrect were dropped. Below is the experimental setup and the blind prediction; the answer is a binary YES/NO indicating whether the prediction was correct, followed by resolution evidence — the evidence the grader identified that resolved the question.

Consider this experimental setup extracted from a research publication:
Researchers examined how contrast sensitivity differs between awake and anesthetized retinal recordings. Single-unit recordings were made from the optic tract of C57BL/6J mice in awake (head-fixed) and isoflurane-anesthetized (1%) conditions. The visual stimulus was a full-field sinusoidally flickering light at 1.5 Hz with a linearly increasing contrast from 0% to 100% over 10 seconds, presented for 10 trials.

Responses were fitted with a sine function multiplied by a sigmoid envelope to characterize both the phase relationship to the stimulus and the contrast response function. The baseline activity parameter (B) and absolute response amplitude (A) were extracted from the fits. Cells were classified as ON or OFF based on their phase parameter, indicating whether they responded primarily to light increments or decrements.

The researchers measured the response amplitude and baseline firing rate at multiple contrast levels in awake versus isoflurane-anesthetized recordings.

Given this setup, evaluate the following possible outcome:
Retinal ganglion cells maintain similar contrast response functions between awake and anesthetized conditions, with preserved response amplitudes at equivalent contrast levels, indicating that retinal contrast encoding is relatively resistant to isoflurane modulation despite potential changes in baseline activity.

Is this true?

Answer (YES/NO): NO